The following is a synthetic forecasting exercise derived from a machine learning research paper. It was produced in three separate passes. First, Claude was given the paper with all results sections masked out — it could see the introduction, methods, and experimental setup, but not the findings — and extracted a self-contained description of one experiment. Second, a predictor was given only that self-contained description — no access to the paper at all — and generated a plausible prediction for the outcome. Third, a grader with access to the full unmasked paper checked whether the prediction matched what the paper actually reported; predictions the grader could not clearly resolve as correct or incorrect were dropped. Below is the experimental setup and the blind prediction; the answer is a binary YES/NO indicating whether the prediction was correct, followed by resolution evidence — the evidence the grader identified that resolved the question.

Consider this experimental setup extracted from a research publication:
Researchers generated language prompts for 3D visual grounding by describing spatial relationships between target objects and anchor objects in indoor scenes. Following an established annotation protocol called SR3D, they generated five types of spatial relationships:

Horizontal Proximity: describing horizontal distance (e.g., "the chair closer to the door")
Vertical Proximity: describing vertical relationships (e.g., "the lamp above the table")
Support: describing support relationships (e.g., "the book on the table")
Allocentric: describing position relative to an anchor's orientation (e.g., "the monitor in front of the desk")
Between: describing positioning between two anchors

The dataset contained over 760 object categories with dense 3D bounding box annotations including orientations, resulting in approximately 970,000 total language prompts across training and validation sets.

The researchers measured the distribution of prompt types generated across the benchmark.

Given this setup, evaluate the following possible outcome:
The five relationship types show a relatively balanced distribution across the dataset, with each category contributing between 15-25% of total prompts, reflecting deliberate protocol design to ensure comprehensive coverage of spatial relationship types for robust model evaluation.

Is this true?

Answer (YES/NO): NO